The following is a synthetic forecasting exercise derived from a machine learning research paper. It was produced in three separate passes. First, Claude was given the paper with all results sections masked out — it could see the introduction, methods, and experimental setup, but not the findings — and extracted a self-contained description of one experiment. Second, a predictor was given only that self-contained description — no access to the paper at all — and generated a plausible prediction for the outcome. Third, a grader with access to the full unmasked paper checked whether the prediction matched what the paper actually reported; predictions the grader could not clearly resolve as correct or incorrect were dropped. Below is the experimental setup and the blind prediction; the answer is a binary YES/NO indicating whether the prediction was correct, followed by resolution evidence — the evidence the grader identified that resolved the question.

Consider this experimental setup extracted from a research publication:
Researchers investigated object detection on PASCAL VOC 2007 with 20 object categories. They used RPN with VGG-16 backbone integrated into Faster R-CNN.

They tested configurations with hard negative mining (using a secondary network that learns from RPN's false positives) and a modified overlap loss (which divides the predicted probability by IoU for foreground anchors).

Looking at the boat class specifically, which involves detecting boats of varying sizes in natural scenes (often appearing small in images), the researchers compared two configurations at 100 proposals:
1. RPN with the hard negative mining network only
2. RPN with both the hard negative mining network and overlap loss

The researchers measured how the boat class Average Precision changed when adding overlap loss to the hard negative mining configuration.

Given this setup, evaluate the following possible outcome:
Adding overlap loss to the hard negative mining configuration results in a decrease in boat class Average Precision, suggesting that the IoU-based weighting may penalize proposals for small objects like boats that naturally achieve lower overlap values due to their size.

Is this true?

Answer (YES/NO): YES